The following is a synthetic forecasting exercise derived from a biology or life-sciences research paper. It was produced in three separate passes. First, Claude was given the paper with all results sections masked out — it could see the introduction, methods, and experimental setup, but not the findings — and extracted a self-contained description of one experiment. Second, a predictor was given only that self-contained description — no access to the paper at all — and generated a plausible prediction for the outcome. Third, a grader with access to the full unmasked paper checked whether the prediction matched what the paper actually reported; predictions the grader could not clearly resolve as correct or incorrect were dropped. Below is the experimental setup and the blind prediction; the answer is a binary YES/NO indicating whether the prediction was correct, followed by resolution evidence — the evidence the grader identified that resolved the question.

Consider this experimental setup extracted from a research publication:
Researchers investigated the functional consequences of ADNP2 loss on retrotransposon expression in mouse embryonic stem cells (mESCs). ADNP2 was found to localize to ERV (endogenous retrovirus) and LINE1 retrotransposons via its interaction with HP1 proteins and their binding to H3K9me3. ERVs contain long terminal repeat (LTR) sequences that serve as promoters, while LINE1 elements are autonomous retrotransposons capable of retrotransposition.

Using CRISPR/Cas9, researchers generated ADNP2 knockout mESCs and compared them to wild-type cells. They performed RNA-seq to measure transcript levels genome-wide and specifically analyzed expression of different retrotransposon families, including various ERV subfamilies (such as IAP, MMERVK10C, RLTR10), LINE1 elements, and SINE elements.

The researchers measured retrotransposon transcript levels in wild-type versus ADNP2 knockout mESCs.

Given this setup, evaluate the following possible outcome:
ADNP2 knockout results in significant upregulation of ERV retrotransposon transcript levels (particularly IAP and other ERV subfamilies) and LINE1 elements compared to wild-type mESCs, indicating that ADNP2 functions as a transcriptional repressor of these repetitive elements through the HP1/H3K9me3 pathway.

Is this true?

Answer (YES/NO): NO